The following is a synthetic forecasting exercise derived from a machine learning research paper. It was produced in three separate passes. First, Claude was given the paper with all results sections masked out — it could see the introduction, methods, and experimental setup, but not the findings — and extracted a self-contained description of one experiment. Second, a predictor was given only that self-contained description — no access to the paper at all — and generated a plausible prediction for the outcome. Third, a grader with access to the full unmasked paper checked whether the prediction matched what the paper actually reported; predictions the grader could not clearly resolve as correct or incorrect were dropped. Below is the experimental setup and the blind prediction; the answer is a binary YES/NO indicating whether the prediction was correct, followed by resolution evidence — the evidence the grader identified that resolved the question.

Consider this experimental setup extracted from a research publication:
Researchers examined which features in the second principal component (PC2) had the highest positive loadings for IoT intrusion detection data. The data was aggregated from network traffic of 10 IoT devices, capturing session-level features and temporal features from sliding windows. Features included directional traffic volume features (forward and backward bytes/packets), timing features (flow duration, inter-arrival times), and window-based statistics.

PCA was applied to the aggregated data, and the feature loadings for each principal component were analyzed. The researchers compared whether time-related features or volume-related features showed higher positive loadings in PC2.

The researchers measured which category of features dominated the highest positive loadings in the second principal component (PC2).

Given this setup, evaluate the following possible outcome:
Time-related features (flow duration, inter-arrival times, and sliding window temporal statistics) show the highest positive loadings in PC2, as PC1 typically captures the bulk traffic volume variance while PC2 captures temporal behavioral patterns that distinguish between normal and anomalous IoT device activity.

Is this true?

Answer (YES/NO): YES